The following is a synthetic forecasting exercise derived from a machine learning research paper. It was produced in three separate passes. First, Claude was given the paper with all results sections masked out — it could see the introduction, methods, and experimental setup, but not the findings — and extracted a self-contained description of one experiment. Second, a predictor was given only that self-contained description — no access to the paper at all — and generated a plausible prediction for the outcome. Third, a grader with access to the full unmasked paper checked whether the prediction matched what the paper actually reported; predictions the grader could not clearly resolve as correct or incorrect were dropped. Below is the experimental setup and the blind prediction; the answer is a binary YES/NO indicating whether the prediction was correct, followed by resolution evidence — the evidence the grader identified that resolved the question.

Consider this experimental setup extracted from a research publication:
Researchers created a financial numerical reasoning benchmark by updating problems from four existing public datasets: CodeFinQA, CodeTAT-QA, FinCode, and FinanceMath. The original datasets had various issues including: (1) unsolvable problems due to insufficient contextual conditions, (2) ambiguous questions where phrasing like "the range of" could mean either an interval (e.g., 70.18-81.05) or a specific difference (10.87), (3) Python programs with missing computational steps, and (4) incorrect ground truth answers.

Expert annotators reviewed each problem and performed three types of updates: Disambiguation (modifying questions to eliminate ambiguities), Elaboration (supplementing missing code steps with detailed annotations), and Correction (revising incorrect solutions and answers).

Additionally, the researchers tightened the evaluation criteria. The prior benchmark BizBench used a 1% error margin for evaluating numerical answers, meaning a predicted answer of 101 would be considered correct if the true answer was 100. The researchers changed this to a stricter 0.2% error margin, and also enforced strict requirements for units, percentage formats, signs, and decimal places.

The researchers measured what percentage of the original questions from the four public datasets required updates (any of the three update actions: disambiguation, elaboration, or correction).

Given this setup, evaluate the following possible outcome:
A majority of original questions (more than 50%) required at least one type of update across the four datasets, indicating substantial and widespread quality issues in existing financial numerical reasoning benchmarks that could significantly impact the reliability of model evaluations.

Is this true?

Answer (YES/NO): NO